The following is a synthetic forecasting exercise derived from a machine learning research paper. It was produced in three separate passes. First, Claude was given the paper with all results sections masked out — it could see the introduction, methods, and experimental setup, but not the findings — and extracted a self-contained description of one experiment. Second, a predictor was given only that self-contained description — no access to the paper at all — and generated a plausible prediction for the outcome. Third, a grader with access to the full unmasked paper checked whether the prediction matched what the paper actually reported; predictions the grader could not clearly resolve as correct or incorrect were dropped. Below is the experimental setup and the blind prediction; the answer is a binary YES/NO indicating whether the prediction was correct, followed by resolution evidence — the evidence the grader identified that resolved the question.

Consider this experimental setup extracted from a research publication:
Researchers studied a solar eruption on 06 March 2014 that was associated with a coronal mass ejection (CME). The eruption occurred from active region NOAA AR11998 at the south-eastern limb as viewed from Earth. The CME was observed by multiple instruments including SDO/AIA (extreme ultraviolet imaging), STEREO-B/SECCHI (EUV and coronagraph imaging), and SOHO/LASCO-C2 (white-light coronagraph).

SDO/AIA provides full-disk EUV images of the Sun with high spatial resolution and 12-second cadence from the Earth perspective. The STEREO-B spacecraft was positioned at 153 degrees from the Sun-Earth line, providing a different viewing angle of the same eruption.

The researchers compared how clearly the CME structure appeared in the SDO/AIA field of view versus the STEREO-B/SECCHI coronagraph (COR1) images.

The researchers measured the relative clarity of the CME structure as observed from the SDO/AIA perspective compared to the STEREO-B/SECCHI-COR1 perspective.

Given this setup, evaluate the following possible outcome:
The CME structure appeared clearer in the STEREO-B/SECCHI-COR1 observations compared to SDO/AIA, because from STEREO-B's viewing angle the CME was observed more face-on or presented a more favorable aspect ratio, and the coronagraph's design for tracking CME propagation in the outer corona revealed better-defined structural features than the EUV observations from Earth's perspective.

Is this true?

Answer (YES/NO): YES